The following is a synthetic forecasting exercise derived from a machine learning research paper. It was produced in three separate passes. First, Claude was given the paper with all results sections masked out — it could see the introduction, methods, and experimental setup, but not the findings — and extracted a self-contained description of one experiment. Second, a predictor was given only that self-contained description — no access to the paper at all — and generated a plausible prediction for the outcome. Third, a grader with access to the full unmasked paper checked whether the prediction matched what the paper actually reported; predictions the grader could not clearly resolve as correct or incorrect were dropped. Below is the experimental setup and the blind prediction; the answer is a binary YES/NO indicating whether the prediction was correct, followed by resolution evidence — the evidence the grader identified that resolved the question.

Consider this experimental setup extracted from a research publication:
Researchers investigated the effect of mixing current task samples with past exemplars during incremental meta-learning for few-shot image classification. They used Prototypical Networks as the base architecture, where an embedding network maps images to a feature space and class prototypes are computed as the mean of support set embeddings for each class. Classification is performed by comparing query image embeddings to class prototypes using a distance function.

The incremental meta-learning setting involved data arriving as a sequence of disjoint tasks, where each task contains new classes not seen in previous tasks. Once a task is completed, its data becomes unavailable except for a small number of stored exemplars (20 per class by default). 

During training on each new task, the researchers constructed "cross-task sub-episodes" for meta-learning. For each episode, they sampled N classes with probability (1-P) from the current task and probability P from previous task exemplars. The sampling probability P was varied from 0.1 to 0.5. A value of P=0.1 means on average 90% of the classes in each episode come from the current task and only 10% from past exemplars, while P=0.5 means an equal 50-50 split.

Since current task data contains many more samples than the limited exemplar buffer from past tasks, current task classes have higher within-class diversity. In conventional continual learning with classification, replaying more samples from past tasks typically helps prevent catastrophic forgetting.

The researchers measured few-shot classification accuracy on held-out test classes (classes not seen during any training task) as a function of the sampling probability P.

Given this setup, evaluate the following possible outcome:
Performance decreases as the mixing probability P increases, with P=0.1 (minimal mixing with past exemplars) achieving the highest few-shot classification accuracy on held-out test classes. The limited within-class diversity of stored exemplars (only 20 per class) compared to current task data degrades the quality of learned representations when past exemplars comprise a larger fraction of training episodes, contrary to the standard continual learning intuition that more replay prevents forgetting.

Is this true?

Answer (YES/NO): NO